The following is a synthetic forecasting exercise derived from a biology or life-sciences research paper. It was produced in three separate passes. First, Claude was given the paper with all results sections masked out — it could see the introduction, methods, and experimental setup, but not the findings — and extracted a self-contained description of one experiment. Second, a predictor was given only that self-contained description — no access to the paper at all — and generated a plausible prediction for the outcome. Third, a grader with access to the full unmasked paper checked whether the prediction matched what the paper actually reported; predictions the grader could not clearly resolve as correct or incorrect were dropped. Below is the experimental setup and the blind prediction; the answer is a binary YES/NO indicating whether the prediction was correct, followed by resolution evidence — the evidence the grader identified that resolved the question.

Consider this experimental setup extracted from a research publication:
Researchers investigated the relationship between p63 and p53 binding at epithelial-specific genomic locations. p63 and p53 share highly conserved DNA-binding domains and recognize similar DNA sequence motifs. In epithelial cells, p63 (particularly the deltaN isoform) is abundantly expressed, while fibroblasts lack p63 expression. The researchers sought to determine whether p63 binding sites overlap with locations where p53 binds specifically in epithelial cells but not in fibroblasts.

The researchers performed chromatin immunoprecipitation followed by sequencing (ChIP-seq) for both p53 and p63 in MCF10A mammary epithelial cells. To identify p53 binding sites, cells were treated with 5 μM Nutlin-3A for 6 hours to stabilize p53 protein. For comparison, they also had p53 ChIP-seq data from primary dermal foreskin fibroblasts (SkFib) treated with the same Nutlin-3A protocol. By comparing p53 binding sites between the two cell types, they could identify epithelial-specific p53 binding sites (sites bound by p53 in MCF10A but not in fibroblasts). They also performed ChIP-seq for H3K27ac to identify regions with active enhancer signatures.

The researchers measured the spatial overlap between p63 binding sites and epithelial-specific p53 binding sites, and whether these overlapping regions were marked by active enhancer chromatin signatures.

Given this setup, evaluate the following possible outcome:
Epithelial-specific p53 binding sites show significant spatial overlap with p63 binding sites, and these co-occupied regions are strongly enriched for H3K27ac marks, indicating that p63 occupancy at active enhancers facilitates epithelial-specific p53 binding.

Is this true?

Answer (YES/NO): YES